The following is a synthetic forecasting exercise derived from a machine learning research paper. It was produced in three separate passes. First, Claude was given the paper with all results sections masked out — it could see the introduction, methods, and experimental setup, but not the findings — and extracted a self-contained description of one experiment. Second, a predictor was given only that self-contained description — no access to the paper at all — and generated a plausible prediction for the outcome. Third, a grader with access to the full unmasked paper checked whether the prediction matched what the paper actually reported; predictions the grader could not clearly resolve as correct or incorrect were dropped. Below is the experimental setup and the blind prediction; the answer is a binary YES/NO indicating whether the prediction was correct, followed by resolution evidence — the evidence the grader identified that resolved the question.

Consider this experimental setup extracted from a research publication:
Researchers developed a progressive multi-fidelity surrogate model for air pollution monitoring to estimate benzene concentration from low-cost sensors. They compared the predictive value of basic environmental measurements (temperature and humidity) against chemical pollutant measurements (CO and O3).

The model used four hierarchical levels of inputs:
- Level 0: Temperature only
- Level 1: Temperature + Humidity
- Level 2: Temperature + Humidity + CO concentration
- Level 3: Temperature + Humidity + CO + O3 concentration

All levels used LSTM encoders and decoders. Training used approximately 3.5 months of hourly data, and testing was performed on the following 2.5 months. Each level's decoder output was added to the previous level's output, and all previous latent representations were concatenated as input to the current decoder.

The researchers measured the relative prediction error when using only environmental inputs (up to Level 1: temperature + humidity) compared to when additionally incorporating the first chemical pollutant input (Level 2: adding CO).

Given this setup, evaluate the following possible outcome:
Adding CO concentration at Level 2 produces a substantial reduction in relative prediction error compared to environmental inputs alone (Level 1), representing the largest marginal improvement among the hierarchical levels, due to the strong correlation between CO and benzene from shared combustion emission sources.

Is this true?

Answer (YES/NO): YES